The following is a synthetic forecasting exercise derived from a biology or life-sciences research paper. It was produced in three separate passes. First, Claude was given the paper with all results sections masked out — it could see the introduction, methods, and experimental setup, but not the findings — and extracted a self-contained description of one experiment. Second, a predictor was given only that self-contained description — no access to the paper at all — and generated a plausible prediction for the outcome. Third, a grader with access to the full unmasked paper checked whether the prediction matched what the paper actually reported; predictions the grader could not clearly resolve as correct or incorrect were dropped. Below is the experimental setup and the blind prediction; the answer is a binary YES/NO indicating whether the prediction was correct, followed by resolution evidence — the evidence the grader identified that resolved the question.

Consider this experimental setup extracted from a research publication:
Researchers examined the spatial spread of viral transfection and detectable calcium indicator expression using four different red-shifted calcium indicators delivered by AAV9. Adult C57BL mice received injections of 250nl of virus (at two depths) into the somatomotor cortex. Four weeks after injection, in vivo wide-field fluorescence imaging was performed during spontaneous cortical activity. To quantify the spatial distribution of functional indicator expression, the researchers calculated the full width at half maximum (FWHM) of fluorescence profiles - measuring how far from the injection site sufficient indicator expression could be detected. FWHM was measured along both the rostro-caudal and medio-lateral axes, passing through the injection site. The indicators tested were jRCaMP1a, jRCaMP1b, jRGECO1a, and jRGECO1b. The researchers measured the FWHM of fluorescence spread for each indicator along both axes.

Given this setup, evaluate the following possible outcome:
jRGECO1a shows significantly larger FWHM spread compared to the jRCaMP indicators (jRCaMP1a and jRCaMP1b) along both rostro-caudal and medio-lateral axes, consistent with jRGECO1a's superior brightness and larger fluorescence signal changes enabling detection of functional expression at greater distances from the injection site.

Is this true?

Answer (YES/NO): NO